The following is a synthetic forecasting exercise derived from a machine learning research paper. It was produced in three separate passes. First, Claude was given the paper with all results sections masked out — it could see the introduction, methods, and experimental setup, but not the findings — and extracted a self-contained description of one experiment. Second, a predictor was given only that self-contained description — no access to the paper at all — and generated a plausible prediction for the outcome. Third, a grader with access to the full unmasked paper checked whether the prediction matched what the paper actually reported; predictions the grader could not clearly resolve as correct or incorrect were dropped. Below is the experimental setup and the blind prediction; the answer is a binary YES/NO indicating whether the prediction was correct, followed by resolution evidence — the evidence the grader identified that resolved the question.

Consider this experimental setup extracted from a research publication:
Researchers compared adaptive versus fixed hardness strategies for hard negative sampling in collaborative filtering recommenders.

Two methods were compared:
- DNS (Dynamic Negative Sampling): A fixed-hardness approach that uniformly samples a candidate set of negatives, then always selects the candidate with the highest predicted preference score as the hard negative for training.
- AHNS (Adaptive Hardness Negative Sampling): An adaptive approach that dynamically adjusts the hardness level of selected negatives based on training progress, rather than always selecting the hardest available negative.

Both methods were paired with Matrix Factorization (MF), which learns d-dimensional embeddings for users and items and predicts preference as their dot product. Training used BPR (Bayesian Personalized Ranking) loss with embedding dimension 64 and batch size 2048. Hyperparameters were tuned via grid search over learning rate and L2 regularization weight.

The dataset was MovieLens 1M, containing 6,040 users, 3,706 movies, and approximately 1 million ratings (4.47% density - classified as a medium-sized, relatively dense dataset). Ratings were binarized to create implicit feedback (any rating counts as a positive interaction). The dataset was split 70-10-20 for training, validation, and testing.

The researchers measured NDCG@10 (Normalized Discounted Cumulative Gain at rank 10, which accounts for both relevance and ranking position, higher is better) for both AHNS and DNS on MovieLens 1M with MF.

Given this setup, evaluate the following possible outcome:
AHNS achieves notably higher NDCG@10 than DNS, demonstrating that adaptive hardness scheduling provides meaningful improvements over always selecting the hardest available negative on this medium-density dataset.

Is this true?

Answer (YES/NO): NO